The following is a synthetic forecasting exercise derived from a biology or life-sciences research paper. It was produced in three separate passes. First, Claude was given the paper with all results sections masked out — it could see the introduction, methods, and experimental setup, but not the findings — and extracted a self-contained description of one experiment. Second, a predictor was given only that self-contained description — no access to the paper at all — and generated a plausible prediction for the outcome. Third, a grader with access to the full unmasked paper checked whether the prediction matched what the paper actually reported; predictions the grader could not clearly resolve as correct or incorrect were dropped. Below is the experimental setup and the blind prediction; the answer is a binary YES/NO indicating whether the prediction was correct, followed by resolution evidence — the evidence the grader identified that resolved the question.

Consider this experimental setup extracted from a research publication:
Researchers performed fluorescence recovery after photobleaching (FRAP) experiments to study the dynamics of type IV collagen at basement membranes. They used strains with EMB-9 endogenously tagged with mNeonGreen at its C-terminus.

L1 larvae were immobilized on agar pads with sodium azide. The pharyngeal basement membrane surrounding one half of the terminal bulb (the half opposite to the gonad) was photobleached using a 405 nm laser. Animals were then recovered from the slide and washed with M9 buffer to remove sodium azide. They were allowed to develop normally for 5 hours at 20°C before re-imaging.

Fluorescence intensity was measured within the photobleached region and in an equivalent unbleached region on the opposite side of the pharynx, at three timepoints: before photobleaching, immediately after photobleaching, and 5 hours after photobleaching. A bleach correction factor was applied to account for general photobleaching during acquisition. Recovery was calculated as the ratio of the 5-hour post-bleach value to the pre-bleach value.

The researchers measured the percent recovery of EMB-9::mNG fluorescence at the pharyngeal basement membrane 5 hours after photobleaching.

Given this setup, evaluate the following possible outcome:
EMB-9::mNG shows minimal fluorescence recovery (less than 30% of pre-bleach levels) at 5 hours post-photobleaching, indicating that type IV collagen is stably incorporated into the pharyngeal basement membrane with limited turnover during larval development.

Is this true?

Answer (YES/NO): YES